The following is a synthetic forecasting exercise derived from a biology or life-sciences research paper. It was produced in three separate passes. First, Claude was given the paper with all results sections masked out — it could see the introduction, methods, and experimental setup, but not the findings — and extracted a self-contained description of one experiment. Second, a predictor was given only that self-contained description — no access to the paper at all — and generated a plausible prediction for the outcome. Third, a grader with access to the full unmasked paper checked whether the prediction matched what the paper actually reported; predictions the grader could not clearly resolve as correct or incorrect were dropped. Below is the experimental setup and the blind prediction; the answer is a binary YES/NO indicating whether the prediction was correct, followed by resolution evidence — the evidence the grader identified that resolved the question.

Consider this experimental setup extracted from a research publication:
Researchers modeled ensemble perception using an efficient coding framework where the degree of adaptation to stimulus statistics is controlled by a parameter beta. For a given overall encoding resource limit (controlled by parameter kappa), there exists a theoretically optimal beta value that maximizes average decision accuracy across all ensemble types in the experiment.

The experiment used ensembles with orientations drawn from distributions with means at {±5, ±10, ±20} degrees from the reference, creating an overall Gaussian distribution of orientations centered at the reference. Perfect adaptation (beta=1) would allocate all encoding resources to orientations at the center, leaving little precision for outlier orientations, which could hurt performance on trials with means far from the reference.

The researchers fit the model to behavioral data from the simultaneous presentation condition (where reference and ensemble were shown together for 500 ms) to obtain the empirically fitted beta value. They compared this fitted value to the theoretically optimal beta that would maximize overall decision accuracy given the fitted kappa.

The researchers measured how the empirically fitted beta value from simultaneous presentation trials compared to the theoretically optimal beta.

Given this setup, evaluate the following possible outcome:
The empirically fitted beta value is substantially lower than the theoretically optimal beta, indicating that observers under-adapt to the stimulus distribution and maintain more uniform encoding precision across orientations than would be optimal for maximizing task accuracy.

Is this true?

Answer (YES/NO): NO